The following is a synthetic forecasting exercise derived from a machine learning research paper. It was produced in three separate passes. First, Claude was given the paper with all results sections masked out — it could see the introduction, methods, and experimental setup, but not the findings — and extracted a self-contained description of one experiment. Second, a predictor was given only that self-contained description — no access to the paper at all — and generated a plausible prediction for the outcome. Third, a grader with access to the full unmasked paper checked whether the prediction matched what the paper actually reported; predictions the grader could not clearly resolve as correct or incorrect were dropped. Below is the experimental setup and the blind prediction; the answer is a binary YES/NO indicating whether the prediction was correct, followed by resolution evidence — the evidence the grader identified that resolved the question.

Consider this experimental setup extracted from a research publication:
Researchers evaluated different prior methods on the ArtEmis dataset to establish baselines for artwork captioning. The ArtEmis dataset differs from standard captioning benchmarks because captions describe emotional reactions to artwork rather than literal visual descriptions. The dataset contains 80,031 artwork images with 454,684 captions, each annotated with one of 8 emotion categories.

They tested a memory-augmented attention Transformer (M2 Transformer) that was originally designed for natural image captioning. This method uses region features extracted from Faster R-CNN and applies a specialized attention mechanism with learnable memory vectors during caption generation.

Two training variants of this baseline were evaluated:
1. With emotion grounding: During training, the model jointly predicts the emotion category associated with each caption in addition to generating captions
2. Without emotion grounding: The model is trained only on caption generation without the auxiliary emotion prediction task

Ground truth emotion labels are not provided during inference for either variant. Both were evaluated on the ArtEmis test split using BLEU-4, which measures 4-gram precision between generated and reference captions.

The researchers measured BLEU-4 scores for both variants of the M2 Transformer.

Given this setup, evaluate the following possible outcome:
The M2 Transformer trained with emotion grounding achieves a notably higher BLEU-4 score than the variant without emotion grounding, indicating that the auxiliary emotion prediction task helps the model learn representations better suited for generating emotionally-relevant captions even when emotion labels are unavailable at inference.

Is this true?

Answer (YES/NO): NO